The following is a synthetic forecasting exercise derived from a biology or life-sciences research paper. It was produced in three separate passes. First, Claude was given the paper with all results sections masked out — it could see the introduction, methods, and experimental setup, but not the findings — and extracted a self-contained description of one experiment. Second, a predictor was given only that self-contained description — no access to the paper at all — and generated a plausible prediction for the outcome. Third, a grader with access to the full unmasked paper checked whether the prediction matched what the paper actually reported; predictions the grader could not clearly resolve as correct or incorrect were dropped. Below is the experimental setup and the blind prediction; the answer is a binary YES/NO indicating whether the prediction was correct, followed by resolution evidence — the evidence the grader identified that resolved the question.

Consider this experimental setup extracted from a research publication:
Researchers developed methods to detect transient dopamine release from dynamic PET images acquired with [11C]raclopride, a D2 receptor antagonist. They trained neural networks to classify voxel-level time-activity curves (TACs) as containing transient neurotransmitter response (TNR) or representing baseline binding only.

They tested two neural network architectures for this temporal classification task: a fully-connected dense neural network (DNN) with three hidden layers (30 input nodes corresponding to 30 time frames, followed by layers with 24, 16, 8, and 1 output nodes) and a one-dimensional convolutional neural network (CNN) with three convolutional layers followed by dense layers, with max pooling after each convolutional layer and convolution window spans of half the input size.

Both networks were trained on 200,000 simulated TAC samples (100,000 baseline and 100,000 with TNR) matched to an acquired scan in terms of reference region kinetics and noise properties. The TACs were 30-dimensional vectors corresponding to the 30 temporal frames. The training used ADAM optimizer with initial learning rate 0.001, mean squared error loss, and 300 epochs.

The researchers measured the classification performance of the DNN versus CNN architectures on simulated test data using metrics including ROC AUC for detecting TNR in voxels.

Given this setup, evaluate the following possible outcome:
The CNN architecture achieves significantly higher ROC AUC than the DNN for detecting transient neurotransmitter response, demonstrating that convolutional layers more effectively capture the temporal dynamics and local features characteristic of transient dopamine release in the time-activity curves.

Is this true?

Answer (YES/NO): NO